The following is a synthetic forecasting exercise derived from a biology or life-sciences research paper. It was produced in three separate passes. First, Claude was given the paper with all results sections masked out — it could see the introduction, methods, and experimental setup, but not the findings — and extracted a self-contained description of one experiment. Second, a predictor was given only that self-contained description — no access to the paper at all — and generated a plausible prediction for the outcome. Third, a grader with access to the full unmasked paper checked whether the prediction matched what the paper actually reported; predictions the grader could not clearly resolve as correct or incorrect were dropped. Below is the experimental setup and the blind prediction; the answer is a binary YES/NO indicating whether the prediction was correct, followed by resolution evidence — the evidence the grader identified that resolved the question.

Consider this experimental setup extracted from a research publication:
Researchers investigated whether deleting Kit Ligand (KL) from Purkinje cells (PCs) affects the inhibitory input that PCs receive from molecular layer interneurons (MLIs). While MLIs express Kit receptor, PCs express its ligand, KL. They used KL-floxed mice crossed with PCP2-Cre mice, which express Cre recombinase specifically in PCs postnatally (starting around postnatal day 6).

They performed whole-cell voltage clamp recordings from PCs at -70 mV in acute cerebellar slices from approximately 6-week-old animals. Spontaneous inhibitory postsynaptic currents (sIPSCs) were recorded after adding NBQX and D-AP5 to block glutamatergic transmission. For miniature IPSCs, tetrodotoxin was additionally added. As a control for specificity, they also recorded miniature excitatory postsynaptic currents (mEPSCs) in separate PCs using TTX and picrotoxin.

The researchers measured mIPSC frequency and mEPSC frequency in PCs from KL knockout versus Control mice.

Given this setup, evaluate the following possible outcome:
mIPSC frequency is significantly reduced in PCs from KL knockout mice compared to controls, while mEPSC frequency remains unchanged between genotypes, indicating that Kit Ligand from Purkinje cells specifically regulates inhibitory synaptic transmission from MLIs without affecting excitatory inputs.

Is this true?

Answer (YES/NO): YES